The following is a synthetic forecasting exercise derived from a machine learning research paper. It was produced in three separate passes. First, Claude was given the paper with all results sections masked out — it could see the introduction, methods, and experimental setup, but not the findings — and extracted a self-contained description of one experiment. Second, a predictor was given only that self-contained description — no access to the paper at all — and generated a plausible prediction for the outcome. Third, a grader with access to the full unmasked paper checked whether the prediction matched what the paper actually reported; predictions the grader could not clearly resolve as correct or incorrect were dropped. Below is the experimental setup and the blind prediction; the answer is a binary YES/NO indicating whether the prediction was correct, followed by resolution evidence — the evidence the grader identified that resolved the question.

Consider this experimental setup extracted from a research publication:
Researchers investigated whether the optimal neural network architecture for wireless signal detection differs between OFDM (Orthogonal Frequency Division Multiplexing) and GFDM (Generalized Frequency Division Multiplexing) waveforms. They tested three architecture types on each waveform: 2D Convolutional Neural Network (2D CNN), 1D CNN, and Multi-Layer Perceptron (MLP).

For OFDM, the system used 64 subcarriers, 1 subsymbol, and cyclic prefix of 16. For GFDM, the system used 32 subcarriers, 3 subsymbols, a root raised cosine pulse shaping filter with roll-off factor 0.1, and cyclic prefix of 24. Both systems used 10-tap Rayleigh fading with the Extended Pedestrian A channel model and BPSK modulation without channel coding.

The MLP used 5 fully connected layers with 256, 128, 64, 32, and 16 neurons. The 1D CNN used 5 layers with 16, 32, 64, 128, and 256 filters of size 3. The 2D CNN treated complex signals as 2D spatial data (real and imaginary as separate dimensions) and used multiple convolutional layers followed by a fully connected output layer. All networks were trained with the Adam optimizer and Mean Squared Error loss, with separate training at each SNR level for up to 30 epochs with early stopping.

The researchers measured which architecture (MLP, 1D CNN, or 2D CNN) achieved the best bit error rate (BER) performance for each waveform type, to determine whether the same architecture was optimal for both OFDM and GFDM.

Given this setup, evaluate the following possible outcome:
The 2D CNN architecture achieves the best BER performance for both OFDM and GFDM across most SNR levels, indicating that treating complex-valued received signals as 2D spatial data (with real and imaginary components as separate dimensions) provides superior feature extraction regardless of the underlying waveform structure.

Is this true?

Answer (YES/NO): NO